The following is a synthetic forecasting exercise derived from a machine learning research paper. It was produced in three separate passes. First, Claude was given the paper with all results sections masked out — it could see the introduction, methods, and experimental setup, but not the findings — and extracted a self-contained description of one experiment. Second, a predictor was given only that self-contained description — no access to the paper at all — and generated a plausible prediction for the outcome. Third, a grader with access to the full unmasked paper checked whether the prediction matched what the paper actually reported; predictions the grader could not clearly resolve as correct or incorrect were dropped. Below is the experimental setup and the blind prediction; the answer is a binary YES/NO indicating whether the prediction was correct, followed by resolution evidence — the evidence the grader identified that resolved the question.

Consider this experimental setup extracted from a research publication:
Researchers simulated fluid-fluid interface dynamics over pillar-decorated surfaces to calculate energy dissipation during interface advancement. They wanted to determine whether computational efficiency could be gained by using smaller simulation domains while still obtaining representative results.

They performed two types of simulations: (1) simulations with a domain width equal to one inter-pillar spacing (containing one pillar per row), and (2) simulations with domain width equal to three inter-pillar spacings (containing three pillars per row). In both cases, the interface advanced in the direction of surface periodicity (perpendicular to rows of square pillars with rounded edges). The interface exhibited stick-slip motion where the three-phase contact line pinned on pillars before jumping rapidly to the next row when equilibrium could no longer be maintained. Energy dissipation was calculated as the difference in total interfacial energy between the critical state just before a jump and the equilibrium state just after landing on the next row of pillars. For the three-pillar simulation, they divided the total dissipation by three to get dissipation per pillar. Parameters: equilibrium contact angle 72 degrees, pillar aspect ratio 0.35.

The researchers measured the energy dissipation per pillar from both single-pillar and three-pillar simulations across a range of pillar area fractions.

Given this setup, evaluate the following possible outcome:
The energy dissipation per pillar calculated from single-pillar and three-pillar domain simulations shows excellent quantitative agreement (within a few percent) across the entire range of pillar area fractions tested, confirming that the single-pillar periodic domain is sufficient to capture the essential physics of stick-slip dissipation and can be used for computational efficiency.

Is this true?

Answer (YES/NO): YES